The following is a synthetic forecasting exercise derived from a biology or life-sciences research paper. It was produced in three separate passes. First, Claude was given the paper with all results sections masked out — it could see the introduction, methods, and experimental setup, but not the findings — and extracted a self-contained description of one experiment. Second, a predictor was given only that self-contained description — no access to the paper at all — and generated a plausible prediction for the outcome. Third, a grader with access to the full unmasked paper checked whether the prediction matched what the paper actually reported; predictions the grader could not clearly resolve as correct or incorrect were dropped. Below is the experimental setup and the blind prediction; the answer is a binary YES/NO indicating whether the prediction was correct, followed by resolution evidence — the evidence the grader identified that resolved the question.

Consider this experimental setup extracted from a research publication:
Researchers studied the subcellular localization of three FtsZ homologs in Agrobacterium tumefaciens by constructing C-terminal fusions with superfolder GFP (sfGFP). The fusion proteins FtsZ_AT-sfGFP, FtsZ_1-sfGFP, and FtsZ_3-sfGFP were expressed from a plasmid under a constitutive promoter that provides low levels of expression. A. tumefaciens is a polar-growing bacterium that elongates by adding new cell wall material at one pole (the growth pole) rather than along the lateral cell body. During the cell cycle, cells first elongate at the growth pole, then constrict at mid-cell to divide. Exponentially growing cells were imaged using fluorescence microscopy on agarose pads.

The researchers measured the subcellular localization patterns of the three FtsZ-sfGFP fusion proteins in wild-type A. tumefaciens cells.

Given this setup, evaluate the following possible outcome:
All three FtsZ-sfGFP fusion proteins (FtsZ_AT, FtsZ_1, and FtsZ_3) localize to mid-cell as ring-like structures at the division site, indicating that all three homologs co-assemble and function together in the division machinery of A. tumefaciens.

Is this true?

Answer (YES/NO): NO